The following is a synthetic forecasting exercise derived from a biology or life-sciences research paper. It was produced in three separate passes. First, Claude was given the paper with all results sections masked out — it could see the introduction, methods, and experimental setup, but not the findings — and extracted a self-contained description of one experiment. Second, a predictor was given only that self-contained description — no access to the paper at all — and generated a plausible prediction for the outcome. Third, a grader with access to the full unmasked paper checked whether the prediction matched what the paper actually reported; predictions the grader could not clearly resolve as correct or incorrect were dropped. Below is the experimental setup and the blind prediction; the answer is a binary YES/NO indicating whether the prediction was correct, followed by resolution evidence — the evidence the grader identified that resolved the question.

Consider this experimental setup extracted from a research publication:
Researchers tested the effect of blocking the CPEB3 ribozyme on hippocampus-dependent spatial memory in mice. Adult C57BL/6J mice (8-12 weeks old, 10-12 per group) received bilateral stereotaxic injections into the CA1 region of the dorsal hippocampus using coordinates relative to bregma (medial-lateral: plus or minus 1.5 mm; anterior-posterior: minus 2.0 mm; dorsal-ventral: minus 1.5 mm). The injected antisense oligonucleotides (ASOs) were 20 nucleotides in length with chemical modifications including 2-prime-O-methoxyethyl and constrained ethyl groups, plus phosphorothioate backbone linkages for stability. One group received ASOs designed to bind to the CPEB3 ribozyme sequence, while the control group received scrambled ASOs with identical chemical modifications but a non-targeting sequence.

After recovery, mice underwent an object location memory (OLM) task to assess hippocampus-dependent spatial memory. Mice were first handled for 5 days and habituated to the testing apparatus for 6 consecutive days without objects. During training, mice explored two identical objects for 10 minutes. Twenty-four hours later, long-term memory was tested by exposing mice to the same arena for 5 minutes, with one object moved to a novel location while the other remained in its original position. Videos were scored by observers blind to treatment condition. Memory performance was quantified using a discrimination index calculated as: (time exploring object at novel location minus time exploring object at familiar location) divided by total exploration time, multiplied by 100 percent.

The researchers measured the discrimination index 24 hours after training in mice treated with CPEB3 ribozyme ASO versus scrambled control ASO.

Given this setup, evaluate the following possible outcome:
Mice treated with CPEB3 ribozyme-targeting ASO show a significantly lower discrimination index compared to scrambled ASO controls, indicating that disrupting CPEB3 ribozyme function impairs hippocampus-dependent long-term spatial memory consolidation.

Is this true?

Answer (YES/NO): NO